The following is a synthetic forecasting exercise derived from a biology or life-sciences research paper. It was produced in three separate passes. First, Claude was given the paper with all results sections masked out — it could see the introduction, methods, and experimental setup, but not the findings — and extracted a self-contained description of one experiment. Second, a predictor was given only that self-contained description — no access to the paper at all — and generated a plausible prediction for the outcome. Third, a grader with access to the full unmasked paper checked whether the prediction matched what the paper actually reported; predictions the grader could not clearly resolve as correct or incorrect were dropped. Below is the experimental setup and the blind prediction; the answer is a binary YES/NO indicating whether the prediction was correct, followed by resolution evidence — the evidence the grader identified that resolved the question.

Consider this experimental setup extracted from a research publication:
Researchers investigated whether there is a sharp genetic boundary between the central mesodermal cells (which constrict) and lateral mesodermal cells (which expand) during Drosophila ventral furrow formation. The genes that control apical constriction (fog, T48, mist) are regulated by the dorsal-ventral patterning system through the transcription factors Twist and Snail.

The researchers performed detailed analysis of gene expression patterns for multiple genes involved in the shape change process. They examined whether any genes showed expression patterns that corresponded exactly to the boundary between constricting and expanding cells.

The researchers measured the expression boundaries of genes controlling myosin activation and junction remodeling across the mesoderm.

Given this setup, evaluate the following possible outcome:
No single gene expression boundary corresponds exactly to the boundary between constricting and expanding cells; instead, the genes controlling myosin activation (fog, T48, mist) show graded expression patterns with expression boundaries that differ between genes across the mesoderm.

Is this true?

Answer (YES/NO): YES